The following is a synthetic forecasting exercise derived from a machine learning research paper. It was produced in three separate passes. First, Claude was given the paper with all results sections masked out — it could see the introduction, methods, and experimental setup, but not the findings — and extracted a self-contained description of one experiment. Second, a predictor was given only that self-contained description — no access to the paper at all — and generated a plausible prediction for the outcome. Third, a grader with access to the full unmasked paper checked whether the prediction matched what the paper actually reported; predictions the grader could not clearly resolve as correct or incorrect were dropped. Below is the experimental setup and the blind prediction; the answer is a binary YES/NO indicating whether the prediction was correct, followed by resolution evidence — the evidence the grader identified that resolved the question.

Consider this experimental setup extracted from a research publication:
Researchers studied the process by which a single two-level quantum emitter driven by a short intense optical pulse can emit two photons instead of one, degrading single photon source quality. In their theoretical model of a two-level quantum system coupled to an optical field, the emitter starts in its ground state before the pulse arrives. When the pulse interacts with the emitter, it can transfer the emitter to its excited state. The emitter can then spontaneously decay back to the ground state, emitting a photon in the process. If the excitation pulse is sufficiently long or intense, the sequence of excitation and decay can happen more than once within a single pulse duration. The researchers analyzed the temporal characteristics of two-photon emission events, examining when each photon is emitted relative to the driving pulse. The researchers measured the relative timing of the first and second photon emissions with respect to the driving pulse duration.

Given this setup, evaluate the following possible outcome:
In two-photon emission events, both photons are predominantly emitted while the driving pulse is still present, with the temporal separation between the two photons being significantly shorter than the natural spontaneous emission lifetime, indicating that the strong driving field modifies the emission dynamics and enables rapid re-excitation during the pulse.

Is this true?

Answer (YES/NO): NO